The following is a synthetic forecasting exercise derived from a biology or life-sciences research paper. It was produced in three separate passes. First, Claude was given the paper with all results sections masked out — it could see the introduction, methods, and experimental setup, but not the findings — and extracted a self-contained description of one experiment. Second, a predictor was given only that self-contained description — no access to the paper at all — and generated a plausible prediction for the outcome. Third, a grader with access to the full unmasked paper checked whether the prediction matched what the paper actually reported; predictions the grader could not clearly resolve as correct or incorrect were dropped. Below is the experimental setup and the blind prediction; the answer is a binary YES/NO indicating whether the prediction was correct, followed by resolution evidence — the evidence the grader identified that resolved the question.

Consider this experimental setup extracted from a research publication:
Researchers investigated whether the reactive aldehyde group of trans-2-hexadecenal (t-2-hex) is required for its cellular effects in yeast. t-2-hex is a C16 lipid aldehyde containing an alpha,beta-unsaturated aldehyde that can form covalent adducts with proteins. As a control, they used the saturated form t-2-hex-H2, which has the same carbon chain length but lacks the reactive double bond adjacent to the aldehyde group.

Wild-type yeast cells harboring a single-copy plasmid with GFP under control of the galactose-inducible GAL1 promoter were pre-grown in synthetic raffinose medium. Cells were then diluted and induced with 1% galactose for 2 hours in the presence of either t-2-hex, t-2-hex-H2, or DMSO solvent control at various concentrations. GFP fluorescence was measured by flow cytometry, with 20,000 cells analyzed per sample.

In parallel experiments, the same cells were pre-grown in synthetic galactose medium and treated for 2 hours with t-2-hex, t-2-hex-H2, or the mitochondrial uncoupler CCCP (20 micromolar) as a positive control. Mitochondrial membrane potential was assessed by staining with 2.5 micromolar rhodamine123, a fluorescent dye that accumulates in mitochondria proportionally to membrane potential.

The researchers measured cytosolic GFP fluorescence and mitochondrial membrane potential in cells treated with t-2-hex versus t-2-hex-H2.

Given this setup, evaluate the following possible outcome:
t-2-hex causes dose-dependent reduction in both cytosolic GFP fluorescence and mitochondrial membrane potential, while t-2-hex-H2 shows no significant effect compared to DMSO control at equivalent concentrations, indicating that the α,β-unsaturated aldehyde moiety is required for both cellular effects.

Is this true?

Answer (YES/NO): NO